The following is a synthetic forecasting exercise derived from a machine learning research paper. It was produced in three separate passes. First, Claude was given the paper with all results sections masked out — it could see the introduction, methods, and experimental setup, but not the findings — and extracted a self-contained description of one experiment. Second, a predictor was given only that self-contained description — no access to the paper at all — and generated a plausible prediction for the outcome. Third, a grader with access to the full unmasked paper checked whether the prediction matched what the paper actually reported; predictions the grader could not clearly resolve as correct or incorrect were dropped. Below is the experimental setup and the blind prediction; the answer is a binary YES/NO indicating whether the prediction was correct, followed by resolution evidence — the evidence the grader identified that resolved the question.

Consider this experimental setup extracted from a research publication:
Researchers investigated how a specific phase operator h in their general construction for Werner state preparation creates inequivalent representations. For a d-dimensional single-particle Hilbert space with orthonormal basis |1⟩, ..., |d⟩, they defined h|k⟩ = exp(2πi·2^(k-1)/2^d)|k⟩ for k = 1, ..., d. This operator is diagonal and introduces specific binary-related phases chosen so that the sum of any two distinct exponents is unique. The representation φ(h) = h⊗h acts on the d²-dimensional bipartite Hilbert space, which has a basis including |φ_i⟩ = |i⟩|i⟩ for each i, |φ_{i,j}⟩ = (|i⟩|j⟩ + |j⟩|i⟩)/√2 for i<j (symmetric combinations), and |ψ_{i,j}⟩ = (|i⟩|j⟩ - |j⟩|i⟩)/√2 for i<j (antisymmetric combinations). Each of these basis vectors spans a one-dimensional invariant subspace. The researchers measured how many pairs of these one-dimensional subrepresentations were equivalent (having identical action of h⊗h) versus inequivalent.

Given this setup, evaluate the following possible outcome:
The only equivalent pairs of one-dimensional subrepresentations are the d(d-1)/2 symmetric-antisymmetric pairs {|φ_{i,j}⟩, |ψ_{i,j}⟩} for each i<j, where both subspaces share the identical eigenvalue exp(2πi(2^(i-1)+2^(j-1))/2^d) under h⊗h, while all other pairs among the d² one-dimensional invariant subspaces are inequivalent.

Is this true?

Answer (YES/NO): YES